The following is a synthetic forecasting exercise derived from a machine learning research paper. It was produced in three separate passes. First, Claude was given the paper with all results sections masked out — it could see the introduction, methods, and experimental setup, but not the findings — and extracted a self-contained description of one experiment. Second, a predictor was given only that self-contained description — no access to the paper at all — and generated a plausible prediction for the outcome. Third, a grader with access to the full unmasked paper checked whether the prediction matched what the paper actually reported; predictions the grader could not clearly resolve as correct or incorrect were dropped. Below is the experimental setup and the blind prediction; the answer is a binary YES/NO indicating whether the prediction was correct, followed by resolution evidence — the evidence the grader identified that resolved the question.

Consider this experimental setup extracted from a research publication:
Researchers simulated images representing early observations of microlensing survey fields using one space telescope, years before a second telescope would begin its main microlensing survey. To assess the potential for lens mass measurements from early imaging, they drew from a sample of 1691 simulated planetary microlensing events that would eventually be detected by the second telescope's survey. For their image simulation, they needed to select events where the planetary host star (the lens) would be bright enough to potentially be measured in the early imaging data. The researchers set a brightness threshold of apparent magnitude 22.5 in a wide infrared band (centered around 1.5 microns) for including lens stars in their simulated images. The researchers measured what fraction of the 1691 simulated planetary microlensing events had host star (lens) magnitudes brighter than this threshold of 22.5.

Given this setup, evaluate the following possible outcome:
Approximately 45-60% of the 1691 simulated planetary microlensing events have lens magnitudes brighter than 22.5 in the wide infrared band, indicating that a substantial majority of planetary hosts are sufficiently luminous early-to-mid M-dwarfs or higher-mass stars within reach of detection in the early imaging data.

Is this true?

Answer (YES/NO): NO